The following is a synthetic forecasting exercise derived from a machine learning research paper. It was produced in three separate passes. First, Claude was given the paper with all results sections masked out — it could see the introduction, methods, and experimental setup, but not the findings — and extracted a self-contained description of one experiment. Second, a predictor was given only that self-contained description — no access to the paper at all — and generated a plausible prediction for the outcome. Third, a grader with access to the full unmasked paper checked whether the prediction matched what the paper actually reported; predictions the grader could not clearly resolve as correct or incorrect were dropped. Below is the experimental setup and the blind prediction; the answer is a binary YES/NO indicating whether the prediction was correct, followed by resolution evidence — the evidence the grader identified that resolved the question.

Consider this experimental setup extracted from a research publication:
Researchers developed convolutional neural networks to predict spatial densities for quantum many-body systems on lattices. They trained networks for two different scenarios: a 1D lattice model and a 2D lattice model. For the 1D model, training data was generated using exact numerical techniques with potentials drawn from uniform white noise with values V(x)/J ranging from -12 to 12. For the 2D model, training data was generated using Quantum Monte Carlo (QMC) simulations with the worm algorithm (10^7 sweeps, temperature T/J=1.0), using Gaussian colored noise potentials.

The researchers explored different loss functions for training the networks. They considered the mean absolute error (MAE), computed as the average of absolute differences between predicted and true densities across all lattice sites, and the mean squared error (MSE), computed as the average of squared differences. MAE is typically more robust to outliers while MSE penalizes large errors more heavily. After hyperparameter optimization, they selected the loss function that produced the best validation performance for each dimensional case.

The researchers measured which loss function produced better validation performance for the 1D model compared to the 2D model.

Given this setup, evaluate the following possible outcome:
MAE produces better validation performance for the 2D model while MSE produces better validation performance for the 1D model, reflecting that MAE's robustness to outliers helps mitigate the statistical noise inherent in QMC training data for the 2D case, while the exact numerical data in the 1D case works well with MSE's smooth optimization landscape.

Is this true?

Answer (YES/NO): NO